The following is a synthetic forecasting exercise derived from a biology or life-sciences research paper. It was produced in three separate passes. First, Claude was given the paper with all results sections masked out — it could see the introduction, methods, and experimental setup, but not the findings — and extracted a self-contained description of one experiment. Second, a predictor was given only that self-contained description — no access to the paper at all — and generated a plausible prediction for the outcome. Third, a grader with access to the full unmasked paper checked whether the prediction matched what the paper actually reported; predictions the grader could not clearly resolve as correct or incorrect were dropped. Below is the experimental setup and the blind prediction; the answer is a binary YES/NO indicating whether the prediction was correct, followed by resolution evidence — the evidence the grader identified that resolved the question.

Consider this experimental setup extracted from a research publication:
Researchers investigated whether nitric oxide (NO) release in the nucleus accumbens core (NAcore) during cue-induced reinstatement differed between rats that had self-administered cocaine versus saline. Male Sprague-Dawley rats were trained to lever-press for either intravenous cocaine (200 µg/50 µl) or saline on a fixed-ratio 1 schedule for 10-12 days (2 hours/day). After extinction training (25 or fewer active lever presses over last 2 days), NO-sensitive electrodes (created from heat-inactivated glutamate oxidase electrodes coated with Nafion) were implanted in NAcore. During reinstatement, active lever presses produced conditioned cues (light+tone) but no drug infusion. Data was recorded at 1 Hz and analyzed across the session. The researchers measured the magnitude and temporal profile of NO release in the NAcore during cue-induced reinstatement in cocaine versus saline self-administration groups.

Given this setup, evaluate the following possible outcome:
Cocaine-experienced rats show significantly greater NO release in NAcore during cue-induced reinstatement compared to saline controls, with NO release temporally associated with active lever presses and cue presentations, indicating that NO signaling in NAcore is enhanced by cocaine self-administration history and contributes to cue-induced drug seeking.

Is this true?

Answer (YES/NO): NO